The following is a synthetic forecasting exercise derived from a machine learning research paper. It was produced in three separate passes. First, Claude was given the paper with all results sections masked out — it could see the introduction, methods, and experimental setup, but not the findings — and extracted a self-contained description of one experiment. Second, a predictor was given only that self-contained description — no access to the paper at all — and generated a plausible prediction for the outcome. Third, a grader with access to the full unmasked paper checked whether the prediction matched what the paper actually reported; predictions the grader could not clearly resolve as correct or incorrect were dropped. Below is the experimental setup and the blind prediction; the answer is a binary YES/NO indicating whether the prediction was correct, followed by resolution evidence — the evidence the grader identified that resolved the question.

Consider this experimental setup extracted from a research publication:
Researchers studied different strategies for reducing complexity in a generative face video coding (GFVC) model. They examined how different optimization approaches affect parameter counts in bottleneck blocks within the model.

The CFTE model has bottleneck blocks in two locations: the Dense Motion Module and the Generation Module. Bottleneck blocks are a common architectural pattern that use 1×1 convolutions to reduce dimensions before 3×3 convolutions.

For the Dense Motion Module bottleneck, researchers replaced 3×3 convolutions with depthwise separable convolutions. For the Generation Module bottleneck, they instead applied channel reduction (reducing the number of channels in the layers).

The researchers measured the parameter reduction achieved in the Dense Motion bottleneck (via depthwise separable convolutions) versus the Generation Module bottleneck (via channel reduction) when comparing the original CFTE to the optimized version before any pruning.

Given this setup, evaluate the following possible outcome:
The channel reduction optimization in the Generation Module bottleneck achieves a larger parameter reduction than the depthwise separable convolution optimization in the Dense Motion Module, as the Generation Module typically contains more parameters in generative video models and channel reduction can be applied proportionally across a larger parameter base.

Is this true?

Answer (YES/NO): NO